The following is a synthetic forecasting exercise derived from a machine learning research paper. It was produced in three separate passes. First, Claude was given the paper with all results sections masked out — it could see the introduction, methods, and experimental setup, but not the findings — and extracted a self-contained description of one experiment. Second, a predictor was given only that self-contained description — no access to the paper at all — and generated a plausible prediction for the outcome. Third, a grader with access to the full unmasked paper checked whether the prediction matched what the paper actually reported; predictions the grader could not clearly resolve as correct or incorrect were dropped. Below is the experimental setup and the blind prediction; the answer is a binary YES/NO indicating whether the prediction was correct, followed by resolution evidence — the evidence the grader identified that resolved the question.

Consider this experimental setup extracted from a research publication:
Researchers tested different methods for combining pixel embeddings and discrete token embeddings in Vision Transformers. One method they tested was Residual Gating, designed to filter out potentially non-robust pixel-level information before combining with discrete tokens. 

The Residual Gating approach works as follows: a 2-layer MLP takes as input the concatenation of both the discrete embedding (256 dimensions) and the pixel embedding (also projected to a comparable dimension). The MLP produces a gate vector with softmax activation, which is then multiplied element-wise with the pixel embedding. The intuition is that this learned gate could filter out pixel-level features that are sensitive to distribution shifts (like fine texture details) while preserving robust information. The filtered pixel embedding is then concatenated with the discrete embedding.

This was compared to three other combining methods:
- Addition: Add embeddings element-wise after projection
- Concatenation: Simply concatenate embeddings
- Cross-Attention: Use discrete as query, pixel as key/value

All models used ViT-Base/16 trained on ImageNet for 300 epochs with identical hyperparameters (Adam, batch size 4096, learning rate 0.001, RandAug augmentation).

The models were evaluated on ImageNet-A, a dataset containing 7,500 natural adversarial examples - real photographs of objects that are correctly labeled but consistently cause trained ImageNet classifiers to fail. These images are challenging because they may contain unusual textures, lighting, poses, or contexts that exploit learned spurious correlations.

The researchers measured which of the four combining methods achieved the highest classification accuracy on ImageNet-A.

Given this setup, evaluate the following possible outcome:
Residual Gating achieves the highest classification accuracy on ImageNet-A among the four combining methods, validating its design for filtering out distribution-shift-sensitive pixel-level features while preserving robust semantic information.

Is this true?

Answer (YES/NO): NO